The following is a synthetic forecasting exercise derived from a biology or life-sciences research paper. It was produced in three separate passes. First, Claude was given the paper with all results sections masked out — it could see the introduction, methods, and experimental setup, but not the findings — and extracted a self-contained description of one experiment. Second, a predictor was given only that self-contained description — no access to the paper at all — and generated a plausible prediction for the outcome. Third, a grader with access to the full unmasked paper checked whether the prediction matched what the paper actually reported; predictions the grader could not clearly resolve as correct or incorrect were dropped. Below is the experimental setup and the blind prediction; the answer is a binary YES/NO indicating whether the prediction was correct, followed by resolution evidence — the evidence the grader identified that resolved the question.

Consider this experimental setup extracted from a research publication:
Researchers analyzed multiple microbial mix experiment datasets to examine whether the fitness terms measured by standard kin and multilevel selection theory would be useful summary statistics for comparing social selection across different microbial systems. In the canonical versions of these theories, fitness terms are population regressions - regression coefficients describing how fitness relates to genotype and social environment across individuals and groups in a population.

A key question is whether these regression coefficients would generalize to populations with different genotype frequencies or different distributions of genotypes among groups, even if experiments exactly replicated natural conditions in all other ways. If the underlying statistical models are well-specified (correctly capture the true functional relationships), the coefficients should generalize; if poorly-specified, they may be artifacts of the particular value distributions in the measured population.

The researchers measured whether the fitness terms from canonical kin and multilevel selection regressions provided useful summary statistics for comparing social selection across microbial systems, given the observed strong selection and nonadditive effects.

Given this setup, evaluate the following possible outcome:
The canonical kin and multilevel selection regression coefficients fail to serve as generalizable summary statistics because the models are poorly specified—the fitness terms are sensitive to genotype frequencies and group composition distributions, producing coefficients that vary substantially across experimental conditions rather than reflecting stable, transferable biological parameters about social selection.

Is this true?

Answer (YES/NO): YES